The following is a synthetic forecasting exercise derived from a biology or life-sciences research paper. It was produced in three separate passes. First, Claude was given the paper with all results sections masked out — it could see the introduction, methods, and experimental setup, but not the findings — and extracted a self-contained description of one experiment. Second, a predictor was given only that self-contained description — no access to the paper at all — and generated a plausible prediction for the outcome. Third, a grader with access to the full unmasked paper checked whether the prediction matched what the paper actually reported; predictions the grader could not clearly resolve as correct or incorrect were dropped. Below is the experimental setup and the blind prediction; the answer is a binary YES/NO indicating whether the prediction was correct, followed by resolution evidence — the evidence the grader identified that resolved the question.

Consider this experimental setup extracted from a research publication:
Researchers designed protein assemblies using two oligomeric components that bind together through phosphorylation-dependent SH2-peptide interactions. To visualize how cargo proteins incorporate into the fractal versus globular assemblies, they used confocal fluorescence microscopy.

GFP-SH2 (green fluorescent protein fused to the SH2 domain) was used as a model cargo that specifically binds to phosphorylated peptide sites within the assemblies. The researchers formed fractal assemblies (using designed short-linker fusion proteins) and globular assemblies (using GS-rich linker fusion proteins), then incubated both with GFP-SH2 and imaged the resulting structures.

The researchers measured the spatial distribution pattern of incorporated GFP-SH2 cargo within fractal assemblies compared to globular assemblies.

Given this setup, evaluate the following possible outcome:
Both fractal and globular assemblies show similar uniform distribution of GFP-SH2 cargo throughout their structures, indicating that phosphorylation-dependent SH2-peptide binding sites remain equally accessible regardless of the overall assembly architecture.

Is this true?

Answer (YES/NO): NO